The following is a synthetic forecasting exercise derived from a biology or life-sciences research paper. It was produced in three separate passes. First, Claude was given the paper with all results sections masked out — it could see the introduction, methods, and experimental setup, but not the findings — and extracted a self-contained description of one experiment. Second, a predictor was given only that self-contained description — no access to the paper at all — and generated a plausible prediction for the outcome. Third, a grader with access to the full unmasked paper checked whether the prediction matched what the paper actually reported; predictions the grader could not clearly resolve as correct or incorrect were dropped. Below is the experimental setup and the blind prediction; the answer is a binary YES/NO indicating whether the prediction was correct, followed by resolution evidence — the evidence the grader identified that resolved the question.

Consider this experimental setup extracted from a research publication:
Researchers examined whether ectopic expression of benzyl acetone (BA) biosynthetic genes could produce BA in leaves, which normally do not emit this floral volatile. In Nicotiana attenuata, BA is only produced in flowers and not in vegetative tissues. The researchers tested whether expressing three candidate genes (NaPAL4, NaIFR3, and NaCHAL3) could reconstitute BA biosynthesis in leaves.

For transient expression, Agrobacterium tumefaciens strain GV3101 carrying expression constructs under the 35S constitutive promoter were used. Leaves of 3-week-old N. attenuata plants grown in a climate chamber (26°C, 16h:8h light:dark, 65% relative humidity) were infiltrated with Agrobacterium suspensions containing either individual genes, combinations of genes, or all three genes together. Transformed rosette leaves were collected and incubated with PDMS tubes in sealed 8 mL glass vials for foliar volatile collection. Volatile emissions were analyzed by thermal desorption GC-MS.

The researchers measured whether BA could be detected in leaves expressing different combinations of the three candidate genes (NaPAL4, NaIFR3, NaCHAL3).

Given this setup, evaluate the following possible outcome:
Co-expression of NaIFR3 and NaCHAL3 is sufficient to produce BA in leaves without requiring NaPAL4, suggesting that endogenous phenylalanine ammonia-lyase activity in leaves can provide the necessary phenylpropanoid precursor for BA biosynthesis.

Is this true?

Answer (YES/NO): NO